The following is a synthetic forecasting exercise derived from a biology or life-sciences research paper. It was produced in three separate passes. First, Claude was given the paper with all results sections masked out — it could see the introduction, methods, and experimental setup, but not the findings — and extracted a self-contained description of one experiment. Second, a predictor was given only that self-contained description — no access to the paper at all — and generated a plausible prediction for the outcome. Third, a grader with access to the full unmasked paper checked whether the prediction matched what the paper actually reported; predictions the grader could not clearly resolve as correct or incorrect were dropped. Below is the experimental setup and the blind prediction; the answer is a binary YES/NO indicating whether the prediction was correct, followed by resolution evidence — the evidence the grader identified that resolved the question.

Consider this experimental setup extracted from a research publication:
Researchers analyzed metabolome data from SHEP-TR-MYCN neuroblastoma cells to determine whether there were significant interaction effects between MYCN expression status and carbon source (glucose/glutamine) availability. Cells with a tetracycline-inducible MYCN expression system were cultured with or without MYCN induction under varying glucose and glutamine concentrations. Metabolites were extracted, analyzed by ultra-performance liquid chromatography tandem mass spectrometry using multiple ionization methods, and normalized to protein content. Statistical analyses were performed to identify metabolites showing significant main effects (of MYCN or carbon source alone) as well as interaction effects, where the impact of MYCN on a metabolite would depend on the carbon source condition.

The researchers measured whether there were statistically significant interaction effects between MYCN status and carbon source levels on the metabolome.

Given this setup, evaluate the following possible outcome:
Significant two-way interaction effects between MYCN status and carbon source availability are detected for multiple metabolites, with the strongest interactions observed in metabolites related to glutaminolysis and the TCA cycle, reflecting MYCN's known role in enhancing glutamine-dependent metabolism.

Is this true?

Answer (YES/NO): NO